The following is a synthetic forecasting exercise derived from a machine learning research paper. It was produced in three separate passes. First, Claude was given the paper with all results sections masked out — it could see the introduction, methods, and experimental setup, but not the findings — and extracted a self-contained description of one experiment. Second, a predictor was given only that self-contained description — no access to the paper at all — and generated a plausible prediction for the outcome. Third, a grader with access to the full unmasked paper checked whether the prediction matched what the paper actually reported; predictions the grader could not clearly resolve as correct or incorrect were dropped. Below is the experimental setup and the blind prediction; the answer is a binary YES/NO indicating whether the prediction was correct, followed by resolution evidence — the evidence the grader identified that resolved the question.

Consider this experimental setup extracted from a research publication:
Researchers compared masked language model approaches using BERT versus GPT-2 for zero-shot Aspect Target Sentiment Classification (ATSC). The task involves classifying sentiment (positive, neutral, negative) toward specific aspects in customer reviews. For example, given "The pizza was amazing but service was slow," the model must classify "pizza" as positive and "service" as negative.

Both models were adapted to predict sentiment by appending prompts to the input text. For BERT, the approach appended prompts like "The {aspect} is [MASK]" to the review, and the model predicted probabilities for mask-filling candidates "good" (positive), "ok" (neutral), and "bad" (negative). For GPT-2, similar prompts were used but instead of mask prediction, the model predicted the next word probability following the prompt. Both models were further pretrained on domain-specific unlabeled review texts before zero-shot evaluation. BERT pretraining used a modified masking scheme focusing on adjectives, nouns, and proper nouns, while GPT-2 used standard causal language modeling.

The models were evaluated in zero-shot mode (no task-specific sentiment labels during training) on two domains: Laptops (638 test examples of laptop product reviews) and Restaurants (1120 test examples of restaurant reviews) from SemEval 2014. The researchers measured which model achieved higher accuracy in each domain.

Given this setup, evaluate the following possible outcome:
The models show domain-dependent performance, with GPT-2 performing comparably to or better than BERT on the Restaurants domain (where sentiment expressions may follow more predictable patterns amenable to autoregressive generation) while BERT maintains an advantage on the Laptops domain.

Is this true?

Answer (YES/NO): YES